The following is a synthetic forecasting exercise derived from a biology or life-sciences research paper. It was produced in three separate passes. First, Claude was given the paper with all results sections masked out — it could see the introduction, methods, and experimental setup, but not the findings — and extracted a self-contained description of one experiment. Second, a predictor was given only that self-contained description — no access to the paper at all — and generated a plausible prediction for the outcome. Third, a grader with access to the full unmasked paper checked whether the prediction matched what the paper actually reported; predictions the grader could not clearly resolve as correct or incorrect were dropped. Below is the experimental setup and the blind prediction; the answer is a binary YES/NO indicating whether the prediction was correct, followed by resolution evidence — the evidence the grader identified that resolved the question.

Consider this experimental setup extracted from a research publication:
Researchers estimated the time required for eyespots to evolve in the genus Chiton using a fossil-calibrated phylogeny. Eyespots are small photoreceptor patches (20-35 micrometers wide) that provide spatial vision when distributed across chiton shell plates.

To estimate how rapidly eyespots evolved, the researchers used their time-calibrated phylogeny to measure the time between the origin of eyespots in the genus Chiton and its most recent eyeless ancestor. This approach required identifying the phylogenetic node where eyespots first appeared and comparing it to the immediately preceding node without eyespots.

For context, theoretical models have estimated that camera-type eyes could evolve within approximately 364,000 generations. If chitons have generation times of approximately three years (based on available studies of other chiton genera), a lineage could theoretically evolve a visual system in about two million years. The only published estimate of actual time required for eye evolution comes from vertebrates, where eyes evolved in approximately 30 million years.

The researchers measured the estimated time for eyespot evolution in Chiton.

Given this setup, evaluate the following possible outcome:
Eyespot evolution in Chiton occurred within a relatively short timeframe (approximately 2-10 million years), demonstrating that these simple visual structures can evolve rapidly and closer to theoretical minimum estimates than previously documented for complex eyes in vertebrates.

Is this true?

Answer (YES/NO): YES